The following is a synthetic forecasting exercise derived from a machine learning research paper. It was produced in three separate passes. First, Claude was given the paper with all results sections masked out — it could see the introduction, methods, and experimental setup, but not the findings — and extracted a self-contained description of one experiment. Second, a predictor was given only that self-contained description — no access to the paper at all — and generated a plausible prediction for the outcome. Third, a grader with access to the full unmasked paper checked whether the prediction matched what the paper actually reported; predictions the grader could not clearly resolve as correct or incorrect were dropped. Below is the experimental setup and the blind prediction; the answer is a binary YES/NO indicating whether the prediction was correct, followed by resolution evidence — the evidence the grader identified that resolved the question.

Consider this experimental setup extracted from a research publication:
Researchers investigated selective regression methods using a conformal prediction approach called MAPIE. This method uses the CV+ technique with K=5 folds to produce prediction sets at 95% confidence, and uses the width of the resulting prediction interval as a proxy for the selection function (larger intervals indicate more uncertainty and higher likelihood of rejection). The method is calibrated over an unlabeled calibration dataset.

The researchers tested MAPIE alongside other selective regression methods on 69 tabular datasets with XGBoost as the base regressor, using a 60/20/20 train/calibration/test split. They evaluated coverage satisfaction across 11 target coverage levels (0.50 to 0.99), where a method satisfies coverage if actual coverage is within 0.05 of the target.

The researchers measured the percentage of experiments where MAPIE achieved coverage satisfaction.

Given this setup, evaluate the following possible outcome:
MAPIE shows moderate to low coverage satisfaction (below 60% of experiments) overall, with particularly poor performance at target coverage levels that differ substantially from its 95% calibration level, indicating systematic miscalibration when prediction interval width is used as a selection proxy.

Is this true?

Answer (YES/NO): NO